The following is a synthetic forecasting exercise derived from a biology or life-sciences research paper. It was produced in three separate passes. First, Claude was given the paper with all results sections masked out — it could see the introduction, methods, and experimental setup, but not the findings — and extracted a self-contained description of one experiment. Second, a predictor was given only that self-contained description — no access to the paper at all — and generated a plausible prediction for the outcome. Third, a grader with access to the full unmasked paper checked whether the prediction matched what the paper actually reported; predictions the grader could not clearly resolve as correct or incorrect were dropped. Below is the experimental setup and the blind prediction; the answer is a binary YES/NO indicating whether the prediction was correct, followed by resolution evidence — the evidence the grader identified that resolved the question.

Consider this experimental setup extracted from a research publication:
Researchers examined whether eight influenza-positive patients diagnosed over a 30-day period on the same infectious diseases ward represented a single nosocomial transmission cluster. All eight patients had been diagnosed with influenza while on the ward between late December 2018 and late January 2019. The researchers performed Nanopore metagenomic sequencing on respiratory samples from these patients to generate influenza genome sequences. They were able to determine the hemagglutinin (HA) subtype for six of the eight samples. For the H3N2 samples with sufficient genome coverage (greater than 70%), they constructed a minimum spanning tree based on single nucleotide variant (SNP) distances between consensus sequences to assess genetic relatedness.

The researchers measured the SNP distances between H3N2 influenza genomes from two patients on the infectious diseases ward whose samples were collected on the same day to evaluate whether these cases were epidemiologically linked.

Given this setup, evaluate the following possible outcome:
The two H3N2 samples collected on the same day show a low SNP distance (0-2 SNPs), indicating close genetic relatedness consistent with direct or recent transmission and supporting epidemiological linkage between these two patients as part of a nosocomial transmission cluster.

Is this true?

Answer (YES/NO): NO